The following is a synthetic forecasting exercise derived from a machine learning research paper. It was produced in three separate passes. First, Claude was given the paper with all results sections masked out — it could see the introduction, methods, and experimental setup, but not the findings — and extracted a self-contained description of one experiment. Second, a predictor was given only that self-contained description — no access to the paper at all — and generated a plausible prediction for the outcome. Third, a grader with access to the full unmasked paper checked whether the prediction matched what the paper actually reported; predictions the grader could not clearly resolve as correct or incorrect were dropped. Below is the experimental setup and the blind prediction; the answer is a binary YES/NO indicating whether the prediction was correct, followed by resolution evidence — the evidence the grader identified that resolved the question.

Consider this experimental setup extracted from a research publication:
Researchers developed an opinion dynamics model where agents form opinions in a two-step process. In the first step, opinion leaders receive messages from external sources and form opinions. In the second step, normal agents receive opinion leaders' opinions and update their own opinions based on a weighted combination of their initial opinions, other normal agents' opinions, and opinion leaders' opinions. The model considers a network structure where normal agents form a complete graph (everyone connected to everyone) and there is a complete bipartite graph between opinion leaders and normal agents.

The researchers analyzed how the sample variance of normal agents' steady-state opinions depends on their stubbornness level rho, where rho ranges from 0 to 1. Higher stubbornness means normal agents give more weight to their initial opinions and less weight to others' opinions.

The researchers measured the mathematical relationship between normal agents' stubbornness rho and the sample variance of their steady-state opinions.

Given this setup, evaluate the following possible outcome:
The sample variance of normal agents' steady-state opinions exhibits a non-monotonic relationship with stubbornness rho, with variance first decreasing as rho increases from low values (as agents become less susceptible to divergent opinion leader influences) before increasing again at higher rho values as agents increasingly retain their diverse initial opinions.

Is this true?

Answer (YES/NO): NO